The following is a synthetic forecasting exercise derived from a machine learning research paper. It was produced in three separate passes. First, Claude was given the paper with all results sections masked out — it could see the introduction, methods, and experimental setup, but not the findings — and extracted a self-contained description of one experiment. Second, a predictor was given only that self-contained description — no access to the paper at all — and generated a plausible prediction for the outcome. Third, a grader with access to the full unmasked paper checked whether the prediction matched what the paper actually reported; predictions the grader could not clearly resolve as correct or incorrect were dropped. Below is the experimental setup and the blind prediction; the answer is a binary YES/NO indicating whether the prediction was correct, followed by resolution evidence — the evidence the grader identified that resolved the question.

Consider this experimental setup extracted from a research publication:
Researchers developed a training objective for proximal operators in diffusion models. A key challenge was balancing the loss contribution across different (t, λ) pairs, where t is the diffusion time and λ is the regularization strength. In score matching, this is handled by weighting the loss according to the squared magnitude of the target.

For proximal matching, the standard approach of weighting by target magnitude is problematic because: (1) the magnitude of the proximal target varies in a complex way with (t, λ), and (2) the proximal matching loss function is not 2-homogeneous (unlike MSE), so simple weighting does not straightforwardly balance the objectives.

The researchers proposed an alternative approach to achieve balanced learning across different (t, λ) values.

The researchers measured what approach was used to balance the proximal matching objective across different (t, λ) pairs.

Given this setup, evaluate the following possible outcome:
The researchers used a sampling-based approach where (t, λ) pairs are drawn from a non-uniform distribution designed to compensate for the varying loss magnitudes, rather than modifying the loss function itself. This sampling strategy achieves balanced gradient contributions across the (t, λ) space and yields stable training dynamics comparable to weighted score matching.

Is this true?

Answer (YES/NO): NO